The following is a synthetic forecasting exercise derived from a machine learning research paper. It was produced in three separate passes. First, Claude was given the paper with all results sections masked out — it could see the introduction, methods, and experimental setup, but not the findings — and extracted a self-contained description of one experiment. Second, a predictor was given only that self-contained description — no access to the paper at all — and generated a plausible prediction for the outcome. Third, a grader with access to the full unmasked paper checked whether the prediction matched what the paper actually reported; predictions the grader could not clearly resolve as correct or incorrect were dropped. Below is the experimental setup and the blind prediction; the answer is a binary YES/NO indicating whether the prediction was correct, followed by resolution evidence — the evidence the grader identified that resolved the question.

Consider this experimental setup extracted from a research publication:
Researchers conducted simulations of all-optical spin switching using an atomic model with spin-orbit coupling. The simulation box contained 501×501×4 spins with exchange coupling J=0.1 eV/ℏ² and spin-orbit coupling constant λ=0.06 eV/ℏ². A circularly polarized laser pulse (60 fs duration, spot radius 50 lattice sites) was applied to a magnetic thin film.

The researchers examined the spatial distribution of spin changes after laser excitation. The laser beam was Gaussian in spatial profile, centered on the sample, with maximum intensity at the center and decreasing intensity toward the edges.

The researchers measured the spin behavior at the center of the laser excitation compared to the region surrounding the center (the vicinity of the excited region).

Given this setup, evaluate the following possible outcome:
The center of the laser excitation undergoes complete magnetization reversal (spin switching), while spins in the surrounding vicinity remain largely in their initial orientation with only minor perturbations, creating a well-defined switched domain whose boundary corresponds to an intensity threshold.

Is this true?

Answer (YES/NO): NO